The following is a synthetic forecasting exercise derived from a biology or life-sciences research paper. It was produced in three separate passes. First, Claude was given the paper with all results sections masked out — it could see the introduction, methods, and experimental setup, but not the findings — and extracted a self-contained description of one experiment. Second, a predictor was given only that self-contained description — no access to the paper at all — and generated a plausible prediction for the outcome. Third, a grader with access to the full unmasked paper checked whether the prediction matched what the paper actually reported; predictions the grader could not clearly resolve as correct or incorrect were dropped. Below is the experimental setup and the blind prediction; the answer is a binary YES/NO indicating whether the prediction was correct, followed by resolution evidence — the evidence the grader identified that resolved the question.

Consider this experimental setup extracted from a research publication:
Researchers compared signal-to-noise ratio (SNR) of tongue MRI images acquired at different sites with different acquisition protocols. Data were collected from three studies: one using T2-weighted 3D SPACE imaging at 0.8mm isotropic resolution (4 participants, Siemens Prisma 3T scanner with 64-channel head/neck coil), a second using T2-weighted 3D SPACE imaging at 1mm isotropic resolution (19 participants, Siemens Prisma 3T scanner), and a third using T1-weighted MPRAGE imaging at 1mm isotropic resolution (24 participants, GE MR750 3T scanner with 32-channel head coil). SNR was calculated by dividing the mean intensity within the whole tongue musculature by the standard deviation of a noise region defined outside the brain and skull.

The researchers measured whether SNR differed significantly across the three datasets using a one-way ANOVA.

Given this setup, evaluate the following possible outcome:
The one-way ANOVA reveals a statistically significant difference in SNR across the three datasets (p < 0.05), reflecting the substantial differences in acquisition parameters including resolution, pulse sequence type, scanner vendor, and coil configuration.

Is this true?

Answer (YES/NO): YES